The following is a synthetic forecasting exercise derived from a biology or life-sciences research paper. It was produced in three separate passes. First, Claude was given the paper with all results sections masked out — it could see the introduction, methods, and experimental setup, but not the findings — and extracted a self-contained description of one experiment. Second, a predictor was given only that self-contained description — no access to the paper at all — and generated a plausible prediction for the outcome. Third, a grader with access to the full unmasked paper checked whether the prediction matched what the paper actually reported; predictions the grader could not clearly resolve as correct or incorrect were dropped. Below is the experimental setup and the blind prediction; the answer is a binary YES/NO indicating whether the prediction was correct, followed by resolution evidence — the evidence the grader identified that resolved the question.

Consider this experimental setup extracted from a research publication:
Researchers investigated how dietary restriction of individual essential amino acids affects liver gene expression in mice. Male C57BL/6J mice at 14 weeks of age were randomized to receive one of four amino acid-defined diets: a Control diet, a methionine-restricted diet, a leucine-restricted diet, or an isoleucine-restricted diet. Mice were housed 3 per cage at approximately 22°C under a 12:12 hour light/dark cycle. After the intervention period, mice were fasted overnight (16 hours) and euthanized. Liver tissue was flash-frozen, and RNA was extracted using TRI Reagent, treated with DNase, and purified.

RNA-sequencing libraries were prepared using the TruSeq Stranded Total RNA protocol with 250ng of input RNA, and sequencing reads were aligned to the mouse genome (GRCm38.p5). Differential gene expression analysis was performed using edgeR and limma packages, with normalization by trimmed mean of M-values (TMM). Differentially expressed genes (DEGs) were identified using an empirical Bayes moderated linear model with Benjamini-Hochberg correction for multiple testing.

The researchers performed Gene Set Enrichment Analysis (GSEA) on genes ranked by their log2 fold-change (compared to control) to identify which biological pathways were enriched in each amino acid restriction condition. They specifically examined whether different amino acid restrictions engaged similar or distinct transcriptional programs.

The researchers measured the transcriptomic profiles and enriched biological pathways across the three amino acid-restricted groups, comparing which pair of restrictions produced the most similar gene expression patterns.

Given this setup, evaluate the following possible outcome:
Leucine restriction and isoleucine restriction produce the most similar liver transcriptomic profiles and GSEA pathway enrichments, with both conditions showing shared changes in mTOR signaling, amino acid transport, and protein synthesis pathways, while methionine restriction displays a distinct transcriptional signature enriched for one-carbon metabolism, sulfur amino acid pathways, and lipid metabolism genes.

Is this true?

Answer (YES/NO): NO